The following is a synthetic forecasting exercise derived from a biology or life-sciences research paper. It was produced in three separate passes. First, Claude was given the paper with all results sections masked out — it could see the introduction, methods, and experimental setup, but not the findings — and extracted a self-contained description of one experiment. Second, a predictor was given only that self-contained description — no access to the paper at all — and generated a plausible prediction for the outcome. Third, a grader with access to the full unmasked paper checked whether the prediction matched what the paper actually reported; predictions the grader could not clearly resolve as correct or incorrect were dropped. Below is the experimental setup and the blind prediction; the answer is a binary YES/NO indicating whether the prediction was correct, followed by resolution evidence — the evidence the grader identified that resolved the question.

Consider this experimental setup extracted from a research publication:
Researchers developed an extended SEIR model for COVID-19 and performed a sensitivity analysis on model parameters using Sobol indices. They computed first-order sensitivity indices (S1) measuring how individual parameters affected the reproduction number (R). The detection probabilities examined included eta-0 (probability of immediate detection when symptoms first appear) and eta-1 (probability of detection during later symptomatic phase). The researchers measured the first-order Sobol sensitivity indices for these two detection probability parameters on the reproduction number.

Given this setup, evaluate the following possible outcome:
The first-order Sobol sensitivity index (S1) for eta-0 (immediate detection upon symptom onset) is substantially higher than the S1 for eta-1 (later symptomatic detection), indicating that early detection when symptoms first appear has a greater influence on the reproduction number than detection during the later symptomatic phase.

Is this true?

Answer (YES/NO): YES